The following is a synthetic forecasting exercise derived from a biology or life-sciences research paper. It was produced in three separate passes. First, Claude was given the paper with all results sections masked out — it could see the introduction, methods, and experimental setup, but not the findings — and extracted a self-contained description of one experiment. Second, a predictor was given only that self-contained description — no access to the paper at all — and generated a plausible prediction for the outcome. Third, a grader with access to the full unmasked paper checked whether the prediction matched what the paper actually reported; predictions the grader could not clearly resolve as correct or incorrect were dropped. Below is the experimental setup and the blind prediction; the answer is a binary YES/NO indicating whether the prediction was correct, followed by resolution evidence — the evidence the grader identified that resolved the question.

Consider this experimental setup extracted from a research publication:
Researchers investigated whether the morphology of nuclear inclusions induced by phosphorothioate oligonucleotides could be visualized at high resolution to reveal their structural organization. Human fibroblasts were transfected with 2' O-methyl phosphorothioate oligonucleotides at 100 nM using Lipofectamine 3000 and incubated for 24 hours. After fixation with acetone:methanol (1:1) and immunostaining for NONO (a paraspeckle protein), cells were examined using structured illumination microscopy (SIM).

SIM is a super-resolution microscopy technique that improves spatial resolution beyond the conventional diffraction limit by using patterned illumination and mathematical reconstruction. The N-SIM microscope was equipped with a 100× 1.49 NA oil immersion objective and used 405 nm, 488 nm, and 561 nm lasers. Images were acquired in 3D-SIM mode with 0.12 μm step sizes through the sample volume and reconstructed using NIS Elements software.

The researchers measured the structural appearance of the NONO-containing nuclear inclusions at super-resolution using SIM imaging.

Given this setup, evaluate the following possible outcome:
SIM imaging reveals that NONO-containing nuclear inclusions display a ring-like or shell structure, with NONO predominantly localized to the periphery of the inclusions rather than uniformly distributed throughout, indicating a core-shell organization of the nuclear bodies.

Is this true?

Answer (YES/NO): NO